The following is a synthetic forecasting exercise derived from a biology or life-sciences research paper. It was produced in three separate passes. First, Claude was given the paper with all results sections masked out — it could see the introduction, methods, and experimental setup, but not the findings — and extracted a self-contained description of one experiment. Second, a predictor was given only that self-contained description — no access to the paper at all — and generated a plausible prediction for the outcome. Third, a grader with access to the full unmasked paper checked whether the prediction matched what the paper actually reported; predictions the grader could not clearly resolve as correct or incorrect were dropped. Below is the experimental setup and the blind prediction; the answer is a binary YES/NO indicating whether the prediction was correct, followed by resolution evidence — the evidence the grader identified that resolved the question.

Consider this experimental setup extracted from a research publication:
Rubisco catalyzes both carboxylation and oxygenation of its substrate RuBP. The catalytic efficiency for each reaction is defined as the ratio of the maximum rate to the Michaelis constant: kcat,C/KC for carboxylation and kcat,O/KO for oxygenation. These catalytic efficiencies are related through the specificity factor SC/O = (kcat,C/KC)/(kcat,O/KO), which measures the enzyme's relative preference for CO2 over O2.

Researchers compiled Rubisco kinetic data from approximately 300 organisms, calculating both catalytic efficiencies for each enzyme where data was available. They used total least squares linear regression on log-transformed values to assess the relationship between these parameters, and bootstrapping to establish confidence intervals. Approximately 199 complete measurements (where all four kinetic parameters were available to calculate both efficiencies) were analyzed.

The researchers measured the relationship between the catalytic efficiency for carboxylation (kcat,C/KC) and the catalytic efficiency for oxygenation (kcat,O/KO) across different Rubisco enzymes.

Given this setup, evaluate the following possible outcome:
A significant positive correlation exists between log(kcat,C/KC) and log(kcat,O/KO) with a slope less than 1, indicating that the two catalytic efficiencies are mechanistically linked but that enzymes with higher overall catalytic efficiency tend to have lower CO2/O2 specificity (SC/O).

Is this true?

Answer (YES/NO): NO